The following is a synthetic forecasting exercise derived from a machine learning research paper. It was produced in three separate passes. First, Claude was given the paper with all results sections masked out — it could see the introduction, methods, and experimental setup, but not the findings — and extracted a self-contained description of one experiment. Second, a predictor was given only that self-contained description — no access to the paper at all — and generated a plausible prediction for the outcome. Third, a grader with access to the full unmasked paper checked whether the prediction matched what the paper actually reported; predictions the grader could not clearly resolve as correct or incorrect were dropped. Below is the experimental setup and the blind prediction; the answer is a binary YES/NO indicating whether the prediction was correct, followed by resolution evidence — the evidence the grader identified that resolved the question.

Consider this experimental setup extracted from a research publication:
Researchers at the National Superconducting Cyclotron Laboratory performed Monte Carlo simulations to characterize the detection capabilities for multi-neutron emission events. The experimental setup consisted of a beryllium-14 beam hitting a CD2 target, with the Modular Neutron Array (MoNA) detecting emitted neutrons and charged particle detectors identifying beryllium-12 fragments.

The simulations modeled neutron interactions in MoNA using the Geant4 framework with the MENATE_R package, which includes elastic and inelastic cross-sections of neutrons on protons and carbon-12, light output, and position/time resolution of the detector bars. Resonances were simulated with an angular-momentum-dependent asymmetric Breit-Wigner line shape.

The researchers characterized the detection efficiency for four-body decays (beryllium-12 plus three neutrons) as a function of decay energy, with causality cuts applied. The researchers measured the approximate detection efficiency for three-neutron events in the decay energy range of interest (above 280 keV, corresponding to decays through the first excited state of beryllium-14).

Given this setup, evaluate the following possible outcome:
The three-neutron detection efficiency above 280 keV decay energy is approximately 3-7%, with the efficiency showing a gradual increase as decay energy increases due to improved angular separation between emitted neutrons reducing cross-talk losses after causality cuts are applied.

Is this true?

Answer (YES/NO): NO